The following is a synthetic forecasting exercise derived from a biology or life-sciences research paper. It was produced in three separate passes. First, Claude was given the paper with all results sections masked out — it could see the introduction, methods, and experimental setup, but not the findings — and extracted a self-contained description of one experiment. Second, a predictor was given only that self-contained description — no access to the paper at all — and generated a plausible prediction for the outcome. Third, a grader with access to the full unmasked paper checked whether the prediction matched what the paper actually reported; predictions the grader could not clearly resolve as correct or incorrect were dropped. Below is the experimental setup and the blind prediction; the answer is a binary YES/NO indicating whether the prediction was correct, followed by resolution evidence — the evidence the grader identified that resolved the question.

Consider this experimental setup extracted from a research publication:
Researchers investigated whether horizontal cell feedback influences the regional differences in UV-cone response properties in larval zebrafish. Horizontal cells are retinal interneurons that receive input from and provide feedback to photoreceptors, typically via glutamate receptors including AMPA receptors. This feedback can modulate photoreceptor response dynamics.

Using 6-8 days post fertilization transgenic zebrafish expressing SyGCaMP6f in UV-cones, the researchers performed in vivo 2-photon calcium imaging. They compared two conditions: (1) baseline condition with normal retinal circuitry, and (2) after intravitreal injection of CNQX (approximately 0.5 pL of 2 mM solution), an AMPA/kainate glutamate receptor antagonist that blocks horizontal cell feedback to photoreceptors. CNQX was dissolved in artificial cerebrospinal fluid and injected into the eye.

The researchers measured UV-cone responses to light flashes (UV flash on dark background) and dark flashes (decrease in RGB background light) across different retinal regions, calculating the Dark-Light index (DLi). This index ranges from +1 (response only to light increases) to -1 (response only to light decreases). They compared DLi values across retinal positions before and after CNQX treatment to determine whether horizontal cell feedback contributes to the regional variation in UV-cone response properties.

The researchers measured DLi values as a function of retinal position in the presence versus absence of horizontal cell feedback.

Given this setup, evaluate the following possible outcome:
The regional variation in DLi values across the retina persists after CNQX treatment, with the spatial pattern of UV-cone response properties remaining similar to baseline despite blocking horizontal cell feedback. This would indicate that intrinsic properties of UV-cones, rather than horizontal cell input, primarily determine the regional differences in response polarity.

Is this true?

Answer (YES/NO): YES